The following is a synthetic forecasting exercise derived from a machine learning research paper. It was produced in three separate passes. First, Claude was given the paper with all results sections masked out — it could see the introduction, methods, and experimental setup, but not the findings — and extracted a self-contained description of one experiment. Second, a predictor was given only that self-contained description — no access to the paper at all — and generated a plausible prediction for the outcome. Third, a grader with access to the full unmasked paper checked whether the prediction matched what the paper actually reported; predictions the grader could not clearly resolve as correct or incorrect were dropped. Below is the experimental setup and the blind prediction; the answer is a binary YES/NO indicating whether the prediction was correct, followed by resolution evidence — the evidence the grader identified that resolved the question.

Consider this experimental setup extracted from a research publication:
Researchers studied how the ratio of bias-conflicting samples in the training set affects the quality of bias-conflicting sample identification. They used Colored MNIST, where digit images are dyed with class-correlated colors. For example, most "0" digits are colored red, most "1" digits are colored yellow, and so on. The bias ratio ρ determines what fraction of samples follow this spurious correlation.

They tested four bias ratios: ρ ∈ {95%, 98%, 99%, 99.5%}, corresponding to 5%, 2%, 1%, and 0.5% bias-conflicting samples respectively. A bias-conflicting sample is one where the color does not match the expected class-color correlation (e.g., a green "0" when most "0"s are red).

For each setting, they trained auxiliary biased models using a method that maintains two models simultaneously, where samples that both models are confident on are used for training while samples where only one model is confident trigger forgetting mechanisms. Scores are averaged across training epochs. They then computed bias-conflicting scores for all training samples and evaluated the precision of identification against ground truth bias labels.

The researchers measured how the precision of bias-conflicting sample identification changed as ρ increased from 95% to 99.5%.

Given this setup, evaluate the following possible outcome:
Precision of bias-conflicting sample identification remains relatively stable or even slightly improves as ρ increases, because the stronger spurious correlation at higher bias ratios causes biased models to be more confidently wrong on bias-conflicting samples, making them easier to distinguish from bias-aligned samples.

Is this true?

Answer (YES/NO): YES